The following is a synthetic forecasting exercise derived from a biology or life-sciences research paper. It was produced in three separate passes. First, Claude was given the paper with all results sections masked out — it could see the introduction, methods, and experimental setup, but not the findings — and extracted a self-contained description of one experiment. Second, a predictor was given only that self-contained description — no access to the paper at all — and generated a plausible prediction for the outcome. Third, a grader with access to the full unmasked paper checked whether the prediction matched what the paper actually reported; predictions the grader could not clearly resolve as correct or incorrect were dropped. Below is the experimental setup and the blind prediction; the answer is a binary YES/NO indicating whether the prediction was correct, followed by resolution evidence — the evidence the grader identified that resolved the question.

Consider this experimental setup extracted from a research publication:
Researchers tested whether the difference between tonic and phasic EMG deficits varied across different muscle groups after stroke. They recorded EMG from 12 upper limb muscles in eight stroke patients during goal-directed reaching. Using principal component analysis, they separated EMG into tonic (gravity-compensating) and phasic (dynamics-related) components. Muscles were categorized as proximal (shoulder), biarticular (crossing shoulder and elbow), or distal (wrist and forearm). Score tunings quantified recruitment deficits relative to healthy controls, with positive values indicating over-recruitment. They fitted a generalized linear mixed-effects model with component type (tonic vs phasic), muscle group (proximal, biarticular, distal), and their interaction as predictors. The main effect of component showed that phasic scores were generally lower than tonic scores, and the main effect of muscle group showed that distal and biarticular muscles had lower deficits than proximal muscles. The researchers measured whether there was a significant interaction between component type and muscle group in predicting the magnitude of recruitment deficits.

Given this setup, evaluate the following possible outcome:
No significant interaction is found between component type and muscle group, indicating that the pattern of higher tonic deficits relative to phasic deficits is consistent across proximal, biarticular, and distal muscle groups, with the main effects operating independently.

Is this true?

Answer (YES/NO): NO